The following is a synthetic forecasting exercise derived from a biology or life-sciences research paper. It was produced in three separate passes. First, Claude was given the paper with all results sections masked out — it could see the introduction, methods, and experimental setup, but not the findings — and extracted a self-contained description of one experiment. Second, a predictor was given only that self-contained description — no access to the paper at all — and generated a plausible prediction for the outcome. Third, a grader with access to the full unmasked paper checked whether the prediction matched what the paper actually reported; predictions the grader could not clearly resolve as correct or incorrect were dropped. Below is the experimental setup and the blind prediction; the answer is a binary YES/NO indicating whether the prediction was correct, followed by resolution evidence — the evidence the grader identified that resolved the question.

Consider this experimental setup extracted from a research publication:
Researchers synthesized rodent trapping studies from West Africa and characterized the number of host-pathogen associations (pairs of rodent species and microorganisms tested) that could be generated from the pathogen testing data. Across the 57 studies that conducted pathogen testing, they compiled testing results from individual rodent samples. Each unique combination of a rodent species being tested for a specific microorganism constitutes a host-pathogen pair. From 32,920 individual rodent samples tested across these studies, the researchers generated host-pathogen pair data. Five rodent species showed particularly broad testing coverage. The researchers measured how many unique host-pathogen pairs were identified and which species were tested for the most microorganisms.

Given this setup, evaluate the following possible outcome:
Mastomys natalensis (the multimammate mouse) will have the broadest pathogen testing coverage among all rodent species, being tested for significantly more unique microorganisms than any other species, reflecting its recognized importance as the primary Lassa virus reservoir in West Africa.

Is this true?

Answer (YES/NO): NO